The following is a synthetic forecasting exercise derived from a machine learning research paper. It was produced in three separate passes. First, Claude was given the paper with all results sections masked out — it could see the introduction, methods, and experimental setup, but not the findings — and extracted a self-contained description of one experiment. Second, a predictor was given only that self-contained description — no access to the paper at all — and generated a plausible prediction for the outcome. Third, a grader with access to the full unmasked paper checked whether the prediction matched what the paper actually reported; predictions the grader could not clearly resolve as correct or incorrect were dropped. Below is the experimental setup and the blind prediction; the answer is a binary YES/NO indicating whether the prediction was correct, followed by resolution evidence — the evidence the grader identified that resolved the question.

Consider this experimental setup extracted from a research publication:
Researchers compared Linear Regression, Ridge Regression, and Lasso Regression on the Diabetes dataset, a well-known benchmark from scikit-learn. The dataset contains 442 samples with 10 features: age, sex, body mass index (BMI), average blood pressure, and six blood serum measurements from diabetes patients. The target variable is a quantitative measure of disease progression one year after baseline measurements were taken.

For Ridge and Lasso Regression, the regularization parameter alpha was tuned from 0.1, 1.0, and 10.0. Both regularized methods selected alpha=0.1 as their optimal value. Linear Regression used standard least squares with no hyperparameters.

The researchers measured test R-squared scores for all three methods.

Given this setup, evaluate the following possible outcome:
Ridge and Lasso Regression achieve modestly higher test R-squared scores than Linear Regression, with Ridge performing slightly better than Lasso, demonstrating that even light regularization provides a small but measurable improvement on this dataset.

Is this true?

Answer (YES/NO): NO